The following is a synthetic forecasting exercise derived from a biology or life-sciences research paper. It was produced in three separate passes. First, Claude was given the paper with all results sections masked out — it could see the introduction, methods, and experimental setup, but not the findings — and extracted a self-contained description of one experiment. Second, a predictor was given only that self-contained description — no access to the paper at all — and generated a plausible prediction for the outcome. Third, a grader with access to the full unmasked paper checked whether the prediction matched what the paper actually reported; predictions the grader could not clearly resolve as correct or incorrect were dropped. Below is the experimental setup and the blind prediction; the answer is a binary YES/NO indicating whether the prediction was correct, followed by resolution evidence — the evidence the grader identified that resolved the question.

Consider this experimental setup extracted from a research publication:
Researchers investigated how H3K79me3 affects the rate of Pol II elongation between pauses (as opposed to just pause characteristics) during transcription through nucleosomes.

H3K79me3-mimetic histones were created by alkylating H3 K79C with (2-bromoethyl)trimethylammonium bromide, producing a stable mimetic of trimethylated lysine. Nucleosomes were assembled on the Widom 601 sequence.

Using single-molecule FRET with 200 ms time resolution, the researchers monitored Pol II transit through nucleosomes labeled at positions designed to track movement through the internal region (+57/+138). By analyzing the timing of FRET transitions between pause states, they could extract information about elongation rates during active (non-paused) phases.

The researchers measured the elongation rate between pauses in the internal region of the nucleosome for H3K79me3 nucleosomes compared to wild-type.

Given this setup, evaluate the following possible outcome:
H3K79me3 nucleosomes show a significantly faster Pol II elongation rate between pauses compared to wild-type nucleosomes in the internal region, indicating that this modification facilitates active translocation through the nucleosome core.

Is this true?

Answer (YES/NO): YES